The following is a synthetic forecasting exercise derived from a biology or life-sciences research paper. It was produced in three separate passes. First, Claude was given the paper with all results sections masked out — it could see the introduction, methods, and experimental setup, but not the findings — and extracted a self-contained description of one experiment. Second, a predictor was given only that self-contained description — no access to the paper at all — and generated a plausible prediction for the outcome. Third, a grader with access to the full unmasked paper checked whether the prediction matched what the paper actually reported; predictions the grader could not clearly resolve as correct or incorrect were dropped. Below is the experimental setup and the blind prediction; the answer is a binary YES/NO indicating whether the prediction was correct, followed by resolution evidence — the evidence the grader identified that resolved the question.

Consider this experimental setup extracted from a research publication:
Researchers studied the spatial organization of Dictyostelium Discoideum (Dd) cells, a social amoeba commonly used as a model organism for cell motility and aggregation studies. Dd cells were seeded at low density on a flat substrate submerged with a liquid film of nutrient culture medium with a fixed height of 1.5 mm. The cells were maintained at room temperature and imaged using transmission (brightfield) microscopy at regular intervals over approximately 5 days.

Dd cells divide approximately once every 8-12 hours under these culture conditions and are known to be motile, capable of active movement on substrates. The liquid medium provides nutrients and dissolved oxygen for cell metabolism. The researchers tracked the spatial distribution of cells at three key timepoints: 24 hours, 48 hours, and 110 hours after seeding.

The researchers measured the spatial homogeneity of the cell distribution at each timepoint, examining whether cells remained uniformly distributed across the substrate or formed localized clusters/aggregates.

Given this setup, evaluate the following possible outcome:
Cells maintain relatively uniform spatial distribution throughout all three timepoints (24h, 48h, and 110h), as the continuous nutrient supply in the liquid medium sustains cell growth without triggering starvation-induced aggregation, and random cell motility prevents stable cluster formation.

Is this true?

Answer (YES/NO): NO